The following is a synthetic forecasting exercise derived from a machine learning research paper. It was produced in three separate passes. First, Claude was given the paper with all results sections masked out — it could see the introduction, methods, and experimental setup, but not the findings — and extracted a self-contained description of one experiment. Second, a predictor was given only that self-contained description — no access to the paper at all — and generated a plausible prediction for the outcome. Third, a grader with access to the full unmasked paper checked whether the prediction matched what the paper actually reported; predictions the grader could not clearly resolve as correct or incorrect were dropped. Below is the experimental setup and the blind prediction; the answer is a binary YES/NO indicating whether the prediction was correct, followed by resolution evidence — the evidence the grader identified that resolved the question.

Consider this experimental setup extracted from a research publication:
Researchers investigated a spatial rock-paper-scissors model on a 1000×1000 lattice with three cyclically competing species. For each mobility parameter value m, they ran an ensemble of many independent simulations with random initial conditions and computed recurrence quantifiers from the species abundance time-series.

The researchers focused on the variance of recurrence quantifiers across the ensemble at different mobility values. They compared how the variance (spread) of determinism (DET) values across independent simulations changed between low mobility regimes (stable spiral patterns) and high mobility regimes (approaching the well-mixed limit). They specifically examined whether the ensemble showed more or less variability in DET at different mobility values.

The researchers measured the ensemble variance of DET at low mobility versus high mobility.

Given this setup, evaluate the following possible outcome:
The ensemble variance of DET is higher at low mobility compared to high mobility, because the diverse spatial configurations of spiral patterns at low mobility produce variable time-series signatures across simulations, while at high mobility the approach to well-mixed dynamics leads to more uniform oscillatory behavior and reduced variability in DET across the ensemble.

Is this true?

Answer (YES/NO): NO